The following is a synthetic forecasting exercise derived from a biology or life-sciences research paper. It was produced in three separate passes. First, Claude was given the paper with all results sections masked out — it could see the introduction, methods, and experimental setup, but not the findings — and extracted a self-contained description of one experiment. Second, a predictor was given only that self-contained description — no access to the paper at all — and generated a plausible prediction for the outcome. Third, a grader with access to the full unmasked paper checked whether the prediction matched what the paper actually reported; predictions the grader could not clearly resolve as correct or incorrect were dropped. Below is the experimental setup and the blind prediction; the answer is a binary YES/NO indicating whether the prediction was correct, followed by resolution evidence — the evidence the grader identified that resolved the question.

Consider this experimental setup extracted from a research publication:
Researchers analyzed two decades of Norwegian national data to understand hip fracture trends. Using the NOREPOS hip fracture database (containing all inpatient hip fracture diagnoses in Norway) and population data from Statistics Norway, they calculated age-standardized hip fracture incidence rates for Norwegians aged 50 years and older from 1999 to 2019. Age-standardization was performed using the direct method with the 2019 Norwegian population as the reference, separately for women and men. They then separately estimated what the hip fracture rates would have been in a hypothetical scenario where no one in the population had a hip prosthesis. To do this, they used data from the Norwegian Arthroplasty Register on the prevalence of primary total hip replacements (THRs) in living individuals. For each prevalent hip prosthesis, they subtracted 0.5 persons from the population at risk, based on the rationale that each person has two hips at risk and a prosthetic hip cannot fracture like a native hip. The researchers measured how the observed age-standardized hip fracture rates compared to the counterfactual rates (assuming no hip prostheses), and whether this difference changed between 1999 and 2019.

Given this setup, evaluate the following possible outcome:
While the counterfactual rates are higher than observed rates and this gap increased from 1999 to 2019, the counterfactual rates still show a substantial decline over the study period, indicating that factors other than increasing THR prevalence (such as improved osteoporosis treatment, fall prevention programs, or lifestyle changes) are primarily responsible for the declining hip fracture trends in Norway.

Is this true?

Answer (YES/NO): YES